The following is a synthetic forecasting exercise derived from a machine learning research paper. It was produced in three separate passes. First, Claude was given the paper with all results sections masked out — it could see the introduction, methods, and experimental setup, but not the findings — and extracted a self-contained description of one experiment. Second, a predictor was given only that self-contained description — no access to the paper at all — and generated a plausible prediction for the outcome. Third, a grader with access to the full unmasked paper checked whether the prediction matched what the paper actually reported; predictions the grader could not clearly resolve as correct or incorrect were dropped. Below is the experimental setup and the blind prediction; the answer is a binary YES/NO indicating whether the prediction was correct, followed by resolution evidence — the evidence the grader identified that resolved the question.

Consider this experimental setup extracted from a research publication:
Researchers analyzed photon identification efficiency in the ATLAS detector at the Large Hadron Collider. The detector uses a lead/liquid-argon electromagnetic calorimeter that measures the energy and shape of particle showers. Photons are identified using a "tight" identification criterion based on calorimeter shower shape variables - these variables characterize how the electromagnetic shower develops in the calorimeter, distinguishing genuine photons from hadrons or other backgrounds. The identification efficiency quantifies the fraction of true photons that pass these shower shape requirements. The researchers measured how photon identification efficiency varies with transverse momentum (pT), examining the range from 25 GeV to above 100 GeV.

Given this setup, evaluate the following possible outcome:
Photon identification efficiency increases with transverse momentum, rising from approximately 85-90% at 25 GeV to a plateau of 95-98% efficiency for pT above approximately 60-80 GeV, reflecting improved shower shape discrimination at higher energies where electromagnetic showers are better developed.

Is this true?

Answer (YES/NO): NO